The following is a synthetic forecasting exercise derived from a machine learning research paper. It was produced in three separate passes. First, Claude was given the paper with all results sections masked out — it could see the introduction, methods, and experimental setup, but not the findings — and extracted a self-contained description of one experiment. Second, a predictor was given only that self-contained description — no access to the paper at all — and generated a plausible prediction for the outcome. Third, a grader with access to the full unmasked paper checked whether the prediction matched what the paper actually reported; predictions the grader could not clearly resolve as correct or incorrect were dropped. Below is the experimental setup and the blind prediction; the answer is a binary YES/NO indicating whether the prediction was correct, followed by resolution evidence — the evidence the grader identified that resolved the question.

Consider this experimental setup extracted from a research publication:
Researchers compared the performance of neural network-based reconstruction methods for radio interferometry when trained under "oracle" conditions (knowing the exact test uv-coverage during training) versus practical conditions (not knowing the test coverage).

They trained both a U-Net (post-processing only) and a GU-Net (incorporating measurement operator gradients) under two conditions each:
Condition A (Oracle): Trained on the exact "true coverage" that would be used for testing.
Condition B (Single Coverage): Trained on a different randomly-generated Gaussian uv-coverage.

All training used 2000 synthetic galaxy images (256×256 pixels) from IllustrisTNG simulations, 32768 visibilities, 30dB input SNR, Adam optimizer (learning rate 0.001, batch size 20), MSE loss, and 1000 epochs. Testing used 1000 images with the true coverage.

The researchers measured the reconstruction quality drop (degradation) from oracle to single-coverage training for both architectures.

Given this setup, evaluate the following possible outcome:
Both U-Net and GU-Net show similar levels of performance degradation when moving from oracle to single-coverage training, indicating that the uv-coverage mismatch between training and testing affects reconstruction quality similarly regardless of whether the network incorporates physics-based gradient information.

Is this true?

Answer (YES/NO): NO